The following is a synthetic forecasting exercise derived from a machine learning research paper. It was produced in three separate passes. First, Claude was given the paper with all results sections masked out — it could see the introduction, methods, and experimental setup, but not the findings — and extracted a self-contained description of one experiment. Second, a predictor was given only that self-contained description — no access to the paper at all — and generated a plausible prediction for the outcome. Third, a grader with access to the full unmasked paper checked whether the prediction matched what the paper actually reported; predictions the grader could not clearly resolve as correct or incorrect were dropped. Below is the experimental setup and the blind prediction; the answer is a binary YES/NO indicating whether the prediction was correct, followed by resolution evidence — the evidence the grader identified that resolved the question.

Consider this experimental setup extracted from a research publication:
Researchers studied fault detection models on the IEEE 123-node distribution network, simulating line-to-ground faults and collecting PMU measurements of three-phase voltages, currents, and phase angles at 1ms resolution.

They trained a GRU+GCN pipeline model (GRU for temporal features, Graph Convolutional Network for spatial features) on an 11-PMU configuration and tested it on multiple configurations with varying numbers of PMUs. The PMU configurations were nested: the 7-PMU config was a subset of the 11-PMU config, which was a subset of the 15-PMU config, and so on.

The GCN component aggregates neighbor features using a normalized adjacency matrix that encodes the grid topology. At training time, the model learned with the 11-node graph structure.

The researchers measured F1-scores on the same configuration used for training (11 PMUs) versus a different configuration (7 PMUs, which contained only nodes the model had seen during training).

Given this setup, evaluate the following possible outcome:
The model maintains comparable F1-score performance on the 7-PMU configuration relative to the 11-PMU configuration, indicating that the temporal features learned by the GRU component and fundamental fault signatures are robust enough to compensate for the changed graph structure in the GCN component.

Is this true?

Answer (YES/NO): YES